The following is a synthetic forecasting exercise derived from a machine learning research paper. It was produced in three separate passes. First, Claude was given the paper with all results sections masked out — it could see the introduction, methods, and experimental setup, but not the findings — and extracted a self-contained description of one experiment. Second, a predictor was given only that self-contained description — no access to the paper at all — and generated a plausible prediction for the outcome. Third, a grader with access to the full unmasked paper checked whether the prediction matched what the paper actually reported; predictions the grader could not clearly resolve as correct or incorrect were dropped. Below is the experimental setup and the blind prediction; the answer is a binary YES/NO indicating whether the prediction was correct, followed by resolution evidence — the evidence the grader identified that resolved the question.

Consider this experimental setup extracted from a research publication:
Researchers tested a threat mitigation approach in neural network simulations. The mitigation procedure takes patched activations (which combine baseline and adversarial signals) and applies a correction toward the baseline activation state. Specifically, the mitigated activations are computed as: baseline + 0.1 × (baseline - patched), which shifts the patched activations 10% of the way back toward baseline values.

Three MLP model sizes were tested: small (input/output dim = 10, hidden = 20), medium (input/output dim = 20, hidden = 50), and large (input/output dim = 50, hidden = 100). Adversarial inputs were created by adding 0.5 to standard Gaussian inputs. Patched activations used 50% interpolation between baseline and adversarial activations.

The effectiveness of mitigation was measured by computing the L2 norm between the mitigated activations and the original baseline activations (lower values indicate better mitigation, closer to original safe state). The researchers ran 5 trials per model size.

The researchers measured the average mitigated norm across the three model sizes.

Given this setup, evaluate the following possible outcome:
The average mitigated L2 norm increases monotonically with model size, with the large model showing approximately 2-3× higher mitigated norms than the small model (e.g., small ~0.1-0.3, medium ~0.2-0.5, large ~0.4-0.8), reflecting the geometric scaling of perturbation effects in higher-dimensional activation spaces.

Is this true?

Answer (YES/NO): NO